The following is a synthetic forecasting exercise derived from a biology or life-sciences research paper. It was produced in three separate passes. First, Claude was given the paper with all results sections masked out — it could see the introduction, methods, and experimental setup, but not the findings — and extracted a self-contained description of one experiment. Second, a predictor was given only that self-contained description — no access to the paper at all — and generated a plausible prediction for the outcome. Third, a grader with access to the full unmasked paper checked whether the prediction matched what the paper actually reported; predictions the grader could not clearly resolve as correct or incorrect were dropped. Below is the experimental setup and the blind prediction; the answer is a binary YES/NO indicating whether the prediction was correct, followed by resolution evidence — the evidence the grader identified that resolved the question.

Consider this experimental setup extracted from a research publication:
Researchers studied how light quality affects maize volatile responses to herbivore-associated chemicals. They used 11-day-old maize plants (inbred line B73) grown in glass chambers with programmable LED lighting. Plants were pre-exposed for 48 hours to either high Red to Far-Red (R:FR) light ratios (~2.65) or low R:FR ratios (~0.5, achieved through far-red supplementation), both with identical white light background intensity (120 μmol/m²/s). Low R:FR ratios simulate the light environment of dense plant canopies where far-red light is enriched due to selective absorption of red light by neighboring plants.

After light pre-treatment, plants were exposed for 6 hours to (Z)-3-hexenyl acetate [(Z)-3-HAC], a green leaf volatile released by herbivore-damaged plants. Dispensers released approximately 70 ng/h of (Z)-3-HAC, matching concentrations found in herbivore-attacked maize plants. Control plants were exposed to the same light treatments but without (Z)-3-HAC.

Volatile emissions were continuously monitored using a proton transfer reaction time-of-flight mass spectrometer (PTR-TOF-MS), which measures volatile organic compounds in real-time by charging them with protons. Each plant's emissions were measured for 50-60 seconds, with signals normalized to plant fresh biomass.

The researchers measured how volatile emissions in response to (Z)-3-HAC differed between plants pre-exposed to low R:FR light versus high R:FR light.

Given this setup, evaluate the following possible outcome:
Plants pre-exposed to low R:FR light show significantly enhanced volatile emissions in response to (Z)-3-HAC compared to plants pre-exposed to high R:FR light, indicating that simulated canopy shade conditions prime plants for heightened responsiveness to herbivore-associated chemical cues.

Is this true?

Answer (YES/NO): YES